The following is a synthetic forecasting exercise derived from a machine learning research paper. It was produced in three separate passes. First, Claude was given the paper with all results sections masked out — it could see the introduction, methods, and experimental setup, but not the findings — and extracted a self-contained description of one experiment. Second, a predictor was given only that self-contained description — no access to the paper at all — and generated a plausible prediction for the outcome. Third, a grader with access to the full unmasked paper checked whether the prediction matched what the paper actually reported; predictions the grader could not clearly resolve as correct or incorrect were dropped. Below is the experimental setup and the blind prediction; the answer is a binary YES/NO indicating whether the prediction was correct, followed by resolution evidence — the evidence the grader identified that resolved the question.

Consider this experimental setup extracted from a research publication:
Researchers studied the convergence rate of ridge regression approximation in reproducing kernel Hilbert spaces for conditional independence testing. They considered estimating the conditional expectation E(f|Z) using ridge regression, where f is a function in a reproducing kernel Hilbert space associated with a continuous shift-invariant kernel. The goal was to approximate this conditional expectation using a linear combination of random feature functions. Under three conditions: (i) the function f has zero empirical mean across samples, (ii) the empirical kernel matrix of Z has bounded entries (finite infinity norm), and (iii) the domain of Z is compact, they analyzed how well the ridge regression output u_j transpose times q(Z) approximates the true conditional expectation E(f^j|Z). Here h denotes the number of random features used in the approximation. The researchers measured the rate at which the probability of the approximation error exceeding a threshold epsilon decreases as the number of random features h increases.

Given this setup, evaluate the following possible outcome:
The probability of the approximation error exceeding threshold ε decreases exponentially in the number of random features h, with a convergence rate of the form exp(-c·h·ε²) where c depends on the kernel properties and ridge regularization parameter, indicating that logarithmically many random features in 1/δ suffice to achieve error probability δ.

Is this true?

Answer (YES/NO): NO